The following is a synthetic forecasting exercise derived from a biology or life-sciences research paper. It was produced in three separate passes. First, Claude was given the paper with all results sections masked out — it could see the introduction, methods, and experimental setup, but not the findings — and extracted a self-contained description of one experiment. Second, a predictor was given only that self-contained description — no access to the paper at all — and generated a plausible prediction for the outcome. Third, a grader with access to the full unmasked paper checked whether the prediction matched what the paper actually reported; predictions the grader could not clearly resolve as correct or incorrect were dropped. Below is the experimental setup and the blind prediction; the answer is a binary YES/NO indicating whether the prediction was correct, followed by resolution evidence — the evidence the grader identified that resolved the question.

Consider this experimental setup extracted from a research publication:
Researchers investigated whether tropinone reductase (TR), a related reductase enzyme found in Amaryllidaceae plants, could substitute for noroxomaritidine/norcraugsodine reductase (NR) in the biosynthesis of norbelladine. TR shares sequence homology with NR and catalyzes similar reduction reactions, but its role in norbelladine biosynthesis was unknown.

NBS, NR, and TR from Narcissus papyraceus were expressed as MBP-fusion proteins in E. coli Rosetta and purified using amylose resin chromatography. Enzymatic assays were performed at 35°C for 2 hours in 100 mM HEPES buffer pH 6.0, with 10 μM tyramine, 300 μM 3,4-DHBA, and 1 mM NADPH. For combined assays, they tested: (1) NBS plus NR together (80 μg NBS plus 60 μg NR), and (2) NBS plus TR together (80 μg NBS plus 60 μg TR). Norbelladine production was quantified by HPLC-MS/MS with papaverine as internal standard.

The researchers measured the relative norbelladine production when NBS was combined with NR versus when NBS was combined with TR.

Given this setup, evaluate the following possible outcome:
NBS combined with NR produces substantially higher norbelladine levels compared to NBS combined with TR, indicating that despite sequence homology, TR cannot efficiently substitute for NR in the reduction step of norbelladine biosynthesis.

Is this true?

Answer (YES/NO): YES